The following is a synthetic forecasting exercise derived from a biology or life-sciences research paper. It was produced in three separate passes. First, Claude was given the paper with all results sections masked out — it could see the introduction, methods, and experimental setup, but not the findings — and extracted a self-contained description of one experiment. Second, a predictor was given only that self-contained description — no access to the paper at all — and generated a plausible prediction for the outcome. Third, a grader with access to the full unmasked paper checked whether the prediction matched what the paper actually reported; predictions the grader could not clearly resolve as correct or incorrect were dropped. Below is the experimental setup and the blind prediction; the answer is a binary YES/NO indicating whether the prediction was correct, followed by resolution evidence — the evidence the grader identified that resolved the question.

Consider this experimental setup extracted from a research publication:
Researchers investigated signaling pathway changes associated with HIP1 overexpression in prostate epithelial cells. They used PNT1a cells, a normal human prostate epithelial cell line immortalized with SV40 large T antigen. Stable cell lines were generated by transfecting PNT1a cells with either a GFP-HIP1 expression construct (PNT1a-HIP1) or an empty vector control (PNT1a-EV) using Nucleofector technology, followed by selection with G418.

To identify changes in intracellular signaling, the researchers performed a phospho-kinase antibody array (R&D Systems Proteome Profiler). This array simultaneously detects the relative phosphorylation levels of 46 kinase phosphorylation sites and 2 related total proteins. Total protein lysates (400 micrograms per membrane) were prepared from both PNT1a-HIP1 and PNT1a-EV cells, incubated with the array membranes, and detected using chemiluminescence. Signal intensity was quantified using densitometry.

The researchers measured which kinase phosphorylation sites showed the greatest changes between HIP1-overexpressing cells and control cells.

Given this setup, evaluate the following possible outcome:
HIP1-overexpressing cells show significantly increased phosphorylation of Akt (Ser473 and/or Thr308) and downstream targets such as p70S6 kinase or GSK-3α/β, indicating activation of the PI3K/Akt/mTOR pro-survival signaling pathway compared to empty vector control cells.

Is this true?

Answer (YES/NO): NO